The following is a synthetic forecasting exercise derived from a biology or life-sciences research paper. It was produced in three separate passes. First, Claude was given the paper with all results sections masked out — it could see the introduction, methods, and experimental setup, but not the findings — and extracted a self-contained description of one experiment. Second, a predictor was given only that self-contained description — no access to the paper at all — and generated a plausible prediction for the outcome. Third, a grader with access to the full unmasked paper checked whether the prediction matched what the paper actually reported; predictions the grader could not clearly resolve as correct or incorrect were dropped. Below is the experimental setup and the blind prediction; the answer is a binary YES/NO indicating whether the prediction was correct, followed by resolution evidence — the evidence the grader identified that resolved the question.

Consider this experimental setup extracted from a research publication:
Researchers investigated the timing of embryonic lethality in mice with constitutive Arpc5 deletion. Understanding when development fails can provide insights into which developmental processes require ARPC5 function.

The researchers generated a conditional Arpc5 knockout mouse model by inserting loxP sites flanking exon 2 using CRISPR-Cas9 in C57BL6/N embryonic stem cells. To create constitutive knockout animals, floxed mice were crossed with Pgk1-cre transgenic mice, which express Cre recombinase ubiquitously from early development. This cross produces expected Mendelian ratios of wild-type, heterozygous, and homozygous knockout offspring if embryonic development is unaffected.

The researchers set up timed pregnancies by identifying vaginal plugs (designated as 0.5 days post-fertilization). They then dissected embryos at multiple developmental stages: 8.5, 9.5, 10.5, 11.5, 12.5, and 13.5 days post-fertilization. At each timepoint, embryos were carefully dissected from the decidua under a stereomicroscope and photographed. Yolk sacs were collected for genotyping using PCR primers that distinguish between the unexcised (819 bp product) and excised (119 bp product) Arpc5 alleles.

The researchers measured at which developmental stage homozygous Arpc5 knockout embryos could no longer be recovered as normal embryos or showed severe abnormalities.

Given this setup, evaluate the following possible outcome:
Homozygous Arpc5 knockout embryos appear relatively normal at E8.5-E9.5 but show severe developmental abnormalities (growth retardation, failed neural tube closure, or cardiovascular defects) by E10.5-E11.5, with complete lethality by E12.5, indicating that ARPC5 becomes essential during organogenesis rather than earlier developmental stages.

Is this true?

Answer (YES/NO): NO